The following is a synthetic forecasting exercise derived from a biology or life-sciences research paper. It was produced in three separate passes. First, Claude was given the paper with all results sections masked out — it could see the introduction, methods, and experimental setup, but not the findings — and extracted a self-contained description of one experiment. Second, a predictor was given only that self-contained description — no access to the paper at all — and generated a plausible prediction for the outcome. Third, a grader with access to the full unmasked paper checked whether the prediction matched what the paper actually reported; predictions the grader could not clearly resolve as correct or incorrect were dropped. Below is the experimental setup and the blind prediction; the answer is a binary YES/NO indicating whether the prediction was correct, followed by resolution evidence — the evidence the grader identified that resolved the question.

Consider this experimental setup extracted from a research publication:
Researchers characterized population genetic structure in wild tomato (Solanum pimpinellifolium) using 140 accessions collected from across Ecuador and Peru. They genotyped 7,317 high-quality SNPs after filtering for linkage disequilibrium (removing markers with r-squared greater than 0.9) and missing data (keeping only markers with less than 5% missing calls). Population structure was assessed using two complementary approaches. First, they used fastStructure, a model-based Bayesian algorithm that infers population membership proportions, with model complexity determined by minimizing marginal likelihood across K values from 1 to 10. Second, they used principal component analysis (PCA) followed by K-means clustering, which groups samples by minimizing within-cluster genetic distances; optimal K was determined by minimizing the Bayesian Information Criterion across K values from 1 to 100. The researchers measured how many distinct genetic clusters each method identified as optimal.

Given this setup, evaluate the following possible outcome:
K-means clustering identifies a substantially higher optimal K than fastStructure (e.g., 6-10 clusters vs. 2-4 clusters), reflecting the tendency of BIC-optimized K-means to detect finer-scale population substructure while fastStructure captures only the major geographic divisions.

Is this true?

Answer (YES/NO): NO